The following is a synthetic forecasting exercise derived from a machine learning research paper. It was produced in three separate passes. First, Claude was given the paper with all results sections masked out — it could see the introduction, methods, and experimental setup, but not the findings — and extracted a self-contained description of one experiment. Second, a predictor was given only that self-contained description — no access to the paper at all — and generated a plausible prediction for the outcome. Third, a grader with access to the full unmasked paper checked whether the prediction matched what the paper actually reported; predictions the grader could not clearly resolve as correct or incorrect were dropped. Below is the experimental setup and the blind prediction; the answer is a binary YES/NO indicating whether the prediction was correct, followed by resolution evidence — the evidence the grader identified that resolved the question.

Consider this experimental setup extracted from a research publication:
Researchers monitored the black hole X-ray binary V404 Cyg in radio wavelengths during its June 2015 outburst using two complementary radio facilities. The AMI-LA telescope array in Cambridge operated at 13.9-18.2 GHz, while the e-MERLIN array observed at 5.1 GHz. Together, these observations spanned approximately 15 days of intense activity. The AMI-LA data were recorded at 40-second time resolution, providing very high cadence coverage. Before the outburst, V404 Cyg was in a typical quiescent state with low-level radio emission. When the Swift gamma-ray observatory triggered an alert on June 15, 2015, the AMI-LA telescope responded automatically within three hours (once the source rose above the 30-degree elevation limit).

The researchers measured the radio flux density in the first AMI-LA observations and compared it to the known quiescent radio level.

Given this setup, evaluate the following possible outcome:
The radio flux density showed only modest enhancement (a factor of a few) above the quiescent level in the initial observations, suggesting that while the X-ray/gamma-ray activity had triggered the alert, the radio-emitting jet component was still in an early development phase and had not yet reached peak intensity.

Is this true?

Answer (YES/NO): NO